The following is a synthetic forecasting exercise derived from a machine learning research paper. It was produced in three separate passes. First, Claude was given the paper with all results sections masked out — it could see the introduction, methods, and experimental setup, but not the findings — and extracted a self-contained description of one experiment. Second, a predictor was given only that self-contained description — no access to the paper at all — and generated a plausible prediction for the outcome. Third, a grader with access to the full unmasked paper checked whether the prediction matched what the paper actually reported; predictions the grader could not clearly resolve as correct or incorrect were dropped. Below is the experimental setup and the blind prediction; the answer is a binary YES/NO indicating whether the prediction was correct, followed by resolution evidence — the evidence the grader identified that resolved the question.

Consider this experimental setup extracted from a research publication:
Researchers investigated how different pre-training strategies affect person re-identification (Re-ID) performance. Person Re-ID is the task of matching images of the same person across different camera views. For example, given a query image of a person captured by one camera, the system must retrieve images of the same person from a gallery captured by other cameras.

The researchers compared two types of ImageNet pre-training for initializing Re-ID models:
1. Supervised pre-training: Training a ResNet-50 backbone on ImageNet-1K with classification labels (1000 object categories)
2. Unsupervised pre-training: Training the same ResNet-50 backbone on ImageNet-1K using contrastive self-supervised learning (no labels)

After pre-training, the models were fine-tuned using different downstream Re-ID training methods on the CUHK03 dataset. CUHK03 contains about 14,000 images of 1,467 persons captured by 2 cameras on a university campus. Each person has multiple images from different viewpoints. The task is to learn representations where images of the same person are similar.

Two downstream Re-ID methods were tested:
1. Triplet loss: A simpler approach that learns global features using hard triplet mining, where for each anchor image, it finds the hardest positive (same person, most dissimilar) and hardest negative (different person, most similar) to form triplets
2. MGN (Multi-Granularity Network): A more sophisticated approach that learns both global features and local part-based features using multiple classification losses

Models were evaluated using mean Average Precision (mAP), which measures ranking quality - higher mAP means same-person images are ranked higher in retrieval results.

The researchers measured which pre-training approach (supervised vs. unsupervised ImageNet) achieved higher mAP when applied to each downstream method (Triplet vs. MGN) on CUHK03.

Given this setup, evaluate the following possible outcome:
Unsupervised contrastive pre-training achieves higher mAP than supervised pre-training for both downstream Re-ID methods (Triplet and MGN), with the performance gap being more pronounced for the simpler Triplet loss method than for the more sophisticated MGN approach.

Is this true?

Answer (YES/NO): NO